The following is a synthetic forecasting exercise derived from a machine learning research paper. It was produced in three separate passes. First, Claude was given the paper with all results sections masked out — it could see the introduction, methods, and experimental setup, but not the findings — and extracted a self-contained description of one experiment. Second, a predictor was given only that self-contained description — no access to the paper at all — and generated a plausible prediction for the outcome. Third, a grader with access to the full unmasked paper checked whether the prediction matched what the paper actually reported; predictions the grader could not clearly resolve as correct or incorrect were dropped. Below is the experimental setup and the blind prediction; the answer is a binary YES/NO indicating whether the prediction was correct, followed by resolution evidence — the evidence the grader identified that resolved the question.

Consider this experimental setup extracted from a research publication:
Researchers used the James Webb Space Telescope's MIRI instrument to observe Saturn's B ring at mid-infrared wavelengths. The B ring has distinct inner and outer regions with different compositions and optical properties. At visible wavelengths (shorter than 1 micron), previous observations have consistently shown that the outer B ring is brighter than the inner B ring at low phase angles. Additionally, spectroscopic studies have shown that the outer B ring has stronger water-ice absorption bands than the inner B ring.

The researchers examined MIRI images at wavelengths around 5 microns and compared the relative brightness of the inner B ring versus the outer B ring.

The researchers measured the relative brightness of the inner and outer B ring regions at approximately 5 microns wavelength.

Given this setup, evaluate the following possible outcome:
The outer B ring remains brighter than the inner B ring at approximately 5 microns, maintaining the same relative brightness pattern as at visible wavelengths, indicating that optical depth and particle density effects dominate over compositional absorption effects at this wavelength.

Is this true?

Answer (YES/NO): NO